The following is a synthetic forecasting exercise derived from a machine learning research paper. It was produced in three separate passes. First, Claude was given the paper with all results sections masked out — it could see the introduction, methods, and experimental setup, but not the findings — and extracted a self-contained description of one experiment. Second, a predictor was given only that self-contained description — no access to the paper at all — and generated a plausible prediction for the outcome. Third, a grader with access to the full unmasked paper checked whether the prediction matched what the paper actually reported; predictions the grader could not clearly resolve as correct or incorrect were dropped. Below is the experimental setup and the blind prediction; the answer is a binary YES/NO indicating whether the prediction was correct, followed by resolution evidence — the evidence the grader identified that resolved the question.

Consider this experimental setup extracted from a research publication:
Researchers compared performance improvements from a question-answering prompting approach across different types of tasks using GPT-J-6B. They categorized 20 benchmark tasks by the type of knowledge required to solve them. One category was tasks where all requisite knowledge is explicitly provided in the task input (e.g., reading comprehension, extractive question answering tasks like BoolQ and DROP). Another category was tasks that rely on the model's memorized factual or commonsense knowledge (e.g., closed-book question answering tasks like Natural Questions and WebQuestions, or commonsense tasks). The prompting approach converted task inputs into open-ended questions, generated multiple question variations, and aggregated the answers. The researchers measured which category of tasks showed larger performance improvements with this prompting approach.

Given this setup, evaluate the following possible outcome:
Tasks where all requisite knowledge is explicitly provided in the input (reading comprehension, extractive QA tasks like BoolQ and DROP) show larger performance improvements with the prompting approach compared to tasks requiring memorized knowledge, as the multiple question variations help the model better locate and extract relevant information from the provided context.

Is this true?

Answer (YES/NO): YES